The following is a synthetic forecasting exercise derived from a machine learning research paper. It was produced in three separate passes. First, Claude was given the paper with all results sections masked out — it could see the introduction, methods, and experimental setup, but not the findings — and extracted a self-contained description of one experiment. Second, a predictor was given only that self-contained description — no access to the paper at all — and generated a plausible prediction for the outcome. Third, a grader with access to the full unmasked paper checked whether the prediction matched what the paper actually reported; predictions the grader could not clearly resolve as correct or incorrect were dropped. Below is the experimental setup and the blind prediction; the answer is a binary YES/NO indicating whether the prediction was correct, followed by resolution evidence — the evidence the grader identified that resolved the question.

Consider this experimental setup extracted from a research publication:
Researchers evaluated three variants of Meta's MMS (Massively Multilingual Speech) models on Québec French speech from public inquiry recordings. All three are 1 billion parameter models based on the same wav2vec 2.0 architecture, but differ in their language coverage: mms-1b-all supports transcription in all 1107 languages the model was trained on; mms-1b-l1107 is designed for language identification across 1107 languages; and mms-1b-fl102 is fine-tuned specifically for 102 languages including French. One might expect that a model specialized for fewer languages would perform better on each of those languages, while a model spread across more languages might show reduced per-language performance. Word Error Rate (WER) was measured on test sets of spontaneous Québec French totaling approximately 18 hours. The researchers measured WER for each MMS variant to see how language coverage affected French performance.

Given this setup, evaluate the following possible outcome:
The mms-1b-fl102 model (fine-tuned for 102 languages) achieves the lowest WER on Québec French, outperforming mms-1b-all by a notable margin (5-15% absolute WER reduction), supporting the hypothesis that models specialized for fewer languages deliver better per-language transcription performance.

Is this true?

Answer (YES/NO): NO